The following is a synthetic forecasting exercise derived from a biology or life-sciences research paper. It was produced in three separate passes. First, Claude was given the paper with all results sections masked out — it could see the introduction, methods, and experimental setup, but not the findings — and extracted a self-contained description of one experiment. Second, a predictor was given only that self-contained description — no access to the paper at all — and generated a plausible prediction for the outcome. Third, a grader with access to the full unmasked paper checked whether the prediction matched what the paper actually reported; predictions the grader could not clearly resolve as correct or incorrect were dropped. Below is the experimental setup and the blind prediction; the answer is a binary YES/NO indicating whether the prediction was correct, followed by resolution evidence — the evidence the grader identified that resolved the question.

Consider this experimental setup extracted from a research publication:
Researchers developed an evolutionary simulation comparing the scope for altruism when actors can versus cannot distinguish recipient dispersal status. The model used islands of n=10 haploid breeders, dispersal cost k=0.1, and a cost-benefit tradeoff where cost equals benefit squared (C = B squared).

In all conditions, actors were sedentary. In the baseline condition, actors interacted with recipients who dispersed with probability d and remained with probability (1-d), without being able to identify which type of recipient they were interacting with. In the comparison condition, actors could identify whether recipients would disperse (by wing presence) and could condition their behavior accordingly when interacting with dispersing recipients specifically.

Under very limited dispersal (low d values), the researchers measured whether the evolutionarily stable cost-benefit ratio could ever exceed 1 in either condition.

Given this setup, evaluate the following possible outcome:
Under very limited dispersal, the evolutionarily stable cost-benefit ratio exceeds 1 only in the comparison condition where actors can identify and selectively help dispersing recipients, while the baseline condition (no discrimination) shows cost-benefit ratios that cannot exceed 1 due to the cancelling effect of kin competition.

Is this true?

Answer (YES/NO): YES